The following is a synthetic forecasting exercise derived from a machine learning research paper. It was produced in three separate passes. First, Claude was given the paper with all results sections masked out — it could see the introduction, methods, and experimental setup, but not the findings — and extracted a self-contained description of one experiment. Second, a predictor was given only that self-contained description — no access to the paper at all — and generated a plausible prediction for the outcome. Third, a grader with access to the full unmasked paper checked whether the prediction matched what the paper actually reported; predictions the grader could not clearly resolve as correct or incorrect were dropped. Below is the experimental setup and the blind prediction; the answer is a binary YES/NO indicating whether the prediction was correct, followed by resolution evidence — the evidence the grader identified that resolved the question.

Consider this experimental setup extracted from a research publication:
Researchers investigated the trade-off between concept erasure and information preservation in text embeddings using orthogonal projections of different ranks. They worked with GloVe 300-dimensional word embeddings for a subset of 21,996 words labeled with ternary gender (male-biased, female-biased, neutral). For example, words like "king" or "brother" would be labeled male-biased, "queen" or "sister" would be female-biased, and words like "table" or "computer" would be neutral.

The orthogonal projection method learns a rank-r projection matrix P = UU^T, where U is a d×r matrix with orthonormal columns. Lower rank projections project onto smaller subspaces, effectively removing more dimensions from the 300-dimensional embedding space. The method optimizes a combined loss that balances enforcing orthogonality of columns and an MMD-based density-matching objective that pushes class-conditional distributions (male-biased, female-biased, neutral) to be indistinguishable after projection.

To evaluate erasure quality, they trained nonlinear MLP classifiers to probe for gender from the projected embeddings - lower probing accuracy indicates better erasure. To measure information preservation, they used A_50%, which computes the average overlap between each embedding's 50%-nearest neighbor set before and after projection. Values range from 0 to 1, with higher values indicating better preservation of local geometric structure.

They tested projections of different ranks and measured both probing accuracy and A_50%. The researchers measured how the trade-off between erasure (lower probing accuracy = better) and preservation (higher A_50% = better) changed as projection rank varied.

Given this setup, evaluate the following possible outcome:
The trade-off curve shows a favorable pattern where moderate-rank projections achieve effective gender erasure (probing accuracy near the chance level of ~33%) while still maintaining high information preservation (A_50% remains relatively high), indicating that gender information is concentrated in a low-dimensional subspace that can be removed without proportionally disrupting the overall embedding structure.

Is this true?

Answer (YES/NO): YES